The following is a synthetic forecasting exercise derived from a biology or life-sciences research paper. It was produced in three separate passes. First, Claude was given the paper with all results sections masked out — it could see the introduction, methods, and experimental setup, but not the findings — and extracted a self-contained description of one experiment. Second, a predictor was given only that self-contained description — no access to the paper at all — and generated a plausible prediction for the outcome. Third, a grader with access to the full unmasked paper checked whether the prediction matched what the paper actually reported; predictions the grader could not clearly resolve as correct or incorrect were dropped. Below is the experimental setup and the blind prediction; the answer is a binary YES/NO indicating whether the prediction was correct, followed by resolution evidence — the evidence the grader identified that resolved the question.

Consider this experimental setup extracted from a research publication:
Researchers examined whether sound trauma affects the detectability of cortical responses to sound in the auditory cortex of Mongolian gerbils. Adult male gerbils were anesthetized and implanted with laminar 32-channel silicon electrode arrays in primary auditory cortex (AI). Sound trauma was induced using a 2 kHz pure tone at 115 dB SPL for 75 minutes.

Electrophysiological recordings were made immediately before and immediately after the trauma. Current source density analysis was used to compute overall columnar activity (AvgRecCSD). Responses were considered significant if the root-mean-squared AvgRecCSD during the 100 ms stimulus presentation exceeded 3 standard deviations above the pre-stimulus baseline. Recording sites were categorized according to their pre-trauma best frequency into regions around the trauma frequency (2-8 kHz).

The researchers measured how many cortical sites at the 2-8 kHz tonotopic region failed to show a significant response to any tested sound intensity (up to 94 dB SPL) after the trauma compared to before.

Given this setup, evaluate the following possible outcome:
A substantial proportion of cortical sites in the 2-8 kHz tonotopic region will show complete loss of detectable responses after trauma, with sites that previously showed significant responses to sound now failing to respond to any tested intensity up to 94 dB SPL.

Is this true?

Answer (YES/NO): YES